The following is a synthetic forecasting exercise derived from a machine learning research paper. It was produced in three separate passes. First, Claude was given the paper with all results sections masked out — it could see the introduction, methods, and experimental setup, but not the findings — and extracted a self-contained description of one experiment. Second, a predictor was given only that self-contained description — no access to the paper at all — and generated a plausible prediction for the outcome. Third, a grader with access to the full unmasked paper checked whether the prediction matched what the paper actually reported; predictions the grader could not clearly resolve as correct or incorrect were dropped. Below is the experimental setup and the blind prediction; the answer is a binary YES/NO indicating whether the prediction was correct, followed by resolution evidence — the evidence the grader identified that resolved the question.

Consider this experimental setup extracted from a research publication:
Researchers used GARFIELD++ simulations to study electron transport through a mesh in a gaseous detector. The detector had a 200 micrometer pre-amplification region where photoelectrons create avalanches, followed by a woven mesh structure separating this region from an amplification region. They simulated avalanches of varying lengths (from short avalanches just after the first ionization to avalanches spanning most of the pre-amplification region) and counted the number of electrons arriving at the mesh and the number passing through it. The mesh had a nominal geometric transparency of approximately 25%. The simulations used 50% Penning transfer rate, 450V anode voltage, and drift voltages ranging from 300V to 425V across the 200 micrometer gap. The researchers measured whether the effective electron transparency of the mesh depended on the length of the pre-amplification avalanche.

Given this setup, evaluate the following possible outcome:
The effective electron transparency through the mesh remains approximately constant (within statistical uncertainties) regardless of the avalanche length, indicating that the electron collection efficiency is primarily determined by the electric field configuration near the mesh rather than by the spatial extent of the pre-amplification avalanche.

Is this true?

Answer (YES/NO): YES